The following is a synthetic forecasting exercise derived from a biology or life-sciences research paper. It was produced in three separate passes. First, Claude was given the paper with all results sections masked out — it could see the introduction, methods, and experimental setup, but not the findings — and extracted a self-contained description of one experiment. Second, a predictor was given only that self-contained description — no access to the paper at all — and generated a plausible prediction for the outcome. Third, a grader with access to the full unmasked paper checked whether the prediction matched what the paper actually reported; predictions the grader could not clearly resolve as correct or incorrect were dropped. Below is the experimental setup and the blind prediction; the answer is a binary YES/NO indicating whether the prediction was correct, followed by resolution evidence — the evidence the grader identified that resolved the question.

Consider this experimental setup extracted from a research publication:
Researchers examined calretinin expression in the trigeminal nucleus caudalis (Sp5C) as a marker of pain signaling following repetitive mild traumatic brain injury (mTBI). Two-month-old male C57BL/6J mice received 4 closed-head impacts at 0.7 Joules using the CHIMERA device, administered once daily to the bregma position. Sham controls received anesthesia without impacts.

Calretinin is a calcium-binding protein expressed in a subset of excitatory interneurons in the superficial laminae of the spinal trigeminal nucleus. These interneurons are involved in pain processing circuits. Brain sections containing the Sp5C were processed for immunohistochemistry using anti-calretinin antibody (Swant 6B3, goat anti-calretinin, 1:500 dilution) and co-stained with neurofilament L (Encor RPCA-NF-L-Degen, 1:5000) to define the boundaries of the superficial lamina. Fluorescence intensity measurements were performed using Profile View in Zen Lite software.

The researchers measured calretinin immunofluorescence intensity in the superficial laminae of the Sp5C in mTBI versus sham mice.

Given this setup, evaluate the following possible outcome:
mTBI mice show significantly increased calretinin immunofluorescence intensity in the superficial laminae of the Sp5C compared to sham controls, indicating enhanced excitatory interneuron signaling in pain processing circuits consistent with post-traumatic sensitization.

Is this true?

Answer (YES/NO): NO